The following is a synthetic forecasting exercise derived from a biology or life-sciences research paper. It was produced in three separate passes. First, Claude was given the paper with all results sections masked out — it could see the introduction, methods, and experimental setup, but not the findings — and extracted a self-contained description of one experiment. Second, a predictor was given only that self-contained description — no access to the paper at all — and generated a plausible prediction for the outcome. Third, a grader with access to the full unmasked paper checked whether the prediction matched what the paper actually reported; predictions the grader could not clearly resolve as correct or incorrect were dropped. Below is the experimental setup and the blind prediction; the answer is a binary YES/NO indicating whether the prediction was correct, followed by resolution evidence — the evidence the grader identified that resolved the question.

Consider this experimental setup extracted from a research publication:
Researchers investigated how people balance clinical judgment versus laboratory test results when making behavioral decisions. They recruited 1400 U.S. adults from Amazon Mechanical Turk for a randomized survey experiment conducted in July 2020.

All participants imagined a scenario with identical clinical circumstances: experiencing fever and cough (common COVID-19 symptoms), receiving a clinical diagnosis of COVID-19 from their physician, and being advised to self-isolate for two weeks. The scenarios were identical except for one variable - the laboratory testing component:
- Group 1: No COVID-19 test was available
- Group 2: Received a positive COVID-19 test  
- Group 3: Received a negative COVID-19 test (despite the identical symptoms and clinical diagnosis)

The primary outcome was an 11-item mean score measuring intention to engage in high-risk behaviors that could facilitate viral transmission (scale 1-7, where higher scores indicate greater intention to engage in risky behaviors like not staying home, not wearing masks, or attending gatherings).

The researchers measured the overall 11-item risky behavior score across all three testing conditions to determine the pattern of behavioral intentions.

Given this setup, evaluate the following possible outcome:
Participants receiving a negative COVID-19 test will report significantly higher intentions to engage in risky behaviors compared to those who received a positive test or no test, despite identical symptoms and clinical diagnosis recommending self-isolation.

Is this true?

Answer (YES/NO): YES